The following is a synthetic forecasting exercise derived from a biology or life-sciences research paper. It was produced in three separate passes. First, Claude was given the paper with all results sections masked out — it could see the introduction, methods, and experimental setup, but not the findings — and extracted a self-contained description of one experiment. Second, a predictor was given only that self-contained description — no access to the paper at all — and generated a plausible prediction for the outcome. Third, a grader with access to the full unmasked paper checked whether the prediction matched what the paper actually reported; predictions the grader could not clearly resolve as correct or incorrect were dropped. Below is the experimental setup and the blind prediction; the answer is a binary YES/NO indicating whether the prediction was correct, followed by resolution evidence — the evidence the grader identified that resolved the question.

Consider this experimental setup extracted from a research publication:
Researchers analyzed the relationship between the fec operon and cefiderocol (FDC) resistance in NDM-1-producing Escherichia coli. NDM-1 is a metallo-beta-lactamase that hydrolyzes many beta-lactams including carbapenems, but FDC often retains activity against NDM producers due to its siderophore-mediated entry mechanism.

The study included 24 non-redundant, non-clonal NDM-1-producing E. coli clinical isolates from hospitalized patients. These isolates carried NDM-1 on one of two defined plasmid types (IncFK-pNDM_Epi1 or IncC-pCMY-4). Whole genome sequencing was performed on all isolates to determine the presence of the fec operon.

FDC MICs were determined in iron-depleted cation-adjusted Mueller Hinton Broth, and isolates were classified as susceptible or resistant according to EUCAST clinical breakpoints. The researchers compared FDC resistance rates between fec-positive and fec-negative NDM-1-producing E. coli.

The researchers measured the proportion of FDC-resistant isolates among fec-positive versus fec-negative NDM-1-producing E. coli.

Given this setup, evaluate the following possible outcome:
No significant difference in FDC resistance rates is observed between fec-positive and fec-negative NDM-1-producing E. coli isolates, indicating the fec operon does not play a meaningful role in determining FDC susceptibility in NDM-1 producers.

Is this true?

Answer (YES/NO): NO